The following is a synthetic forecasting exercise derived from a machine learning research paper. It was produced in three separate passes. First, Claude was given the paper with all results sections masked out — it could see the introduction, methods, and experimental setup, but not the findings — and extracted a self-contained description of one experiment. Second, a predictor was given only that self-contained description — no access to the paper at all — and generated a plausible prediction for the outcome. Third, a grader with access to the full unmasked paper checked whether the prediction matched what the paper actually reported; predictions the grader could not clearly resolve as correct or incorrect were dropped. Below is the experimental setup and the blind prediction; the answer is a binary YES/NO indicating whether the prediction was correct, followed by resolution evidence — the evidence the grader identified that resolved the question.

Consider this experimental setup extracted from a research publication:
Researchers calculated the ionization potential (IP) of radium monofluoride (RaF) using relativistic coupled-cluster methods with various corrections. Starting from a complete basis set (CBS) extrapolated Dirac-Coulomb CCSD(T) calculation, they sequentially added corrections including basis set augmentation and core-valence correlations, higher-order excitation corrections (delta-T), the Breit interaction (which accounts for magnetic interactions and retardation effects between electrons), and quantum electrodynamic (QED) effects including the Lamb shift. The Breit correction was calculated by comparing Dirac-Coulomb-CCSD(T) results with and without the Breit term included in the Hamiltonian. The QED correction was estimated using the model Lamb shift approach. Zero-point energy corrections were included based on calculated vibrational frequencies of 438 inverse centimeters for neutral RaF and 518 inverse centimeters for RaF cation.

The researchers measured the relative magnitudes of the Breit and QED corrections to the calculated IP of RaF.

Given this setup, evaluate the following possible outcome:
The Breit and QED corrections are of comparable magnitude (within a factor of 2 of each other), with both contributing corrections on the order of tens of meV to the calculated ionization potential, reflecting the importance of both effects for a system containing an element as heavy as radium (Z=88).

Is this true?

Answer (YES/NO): NO